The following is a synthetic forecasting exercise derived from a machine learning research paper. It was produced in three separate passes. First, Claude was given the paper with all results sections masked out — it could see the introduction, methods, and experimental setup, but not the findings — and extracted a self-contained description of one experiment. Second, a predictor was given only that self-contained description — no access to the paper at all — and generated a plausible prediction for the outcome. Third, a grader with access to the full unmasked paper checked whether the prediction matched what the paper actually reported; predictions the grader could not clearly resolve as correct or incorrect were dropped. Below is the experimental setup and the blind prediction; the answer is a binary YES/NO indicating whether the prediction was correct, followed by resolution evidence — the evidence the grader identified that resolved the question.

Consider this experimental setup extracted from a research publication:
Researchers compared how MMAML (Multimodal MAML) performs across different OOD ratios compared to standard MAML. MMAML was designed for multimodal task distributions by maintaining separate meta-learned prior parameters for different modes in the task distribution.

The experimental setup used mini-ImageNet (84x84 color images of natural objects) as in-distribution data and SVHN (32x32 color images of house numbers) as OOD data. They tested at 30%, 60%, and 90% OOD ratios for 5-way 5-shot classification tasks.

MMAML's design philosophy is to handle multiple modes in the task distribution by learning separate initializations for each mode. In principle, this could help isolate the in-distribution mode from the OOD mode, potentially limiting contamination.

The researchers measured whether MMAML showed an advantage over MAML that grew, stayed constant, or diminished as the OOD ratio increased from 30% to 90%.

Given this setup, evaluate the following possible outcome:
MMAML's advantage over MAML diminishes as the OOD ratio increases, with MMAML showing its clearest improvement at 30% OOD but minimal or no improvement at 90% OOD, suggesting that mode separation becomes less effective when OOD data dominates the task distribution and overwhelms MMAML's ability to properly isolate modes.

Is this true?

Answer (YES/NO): NO